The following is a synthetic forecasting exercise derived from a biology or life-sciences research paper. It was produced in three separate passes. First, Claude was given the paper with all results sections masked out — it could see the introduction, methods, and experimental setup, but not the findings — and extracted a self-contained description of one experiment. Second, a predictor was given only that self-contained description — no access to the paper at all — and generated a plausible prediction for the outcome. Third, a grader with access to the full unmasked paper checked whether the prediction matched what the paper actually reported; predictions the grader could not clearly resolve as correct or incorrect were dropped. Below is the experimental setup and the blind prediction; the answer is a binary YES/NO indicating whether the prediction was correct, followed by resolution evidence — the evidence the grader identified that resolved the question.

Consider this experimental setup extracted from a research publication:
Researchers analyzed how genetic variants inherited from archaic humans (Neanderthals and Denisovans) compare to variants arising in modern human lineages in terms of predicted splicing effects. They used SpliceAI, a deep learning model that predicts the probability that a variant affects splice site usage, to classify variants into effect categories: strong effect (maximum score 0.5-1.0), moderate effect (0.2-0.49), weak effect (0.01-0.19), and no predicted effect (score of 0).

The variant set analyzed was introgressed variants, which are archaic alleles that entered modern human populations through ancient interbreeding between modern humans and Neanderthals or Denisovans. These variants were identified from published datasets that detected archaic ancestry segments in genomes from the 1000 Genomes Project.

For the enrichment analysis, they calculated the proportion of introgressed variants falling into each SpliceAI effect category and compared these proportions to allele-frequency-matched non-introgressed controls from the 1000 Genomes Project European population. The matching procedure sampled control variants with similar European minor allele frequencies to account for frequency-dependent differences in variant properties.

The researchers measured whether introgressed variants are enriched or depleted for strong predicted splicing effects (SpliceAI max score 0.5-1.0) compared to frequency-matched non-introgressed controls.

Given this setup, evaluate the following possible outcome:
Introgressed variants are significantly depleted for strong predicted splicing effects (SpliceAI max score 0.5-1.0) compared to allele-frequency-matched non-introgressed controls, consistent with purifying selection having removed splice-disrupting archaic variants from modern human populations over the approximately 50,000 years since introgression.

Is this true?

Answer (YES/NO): YES